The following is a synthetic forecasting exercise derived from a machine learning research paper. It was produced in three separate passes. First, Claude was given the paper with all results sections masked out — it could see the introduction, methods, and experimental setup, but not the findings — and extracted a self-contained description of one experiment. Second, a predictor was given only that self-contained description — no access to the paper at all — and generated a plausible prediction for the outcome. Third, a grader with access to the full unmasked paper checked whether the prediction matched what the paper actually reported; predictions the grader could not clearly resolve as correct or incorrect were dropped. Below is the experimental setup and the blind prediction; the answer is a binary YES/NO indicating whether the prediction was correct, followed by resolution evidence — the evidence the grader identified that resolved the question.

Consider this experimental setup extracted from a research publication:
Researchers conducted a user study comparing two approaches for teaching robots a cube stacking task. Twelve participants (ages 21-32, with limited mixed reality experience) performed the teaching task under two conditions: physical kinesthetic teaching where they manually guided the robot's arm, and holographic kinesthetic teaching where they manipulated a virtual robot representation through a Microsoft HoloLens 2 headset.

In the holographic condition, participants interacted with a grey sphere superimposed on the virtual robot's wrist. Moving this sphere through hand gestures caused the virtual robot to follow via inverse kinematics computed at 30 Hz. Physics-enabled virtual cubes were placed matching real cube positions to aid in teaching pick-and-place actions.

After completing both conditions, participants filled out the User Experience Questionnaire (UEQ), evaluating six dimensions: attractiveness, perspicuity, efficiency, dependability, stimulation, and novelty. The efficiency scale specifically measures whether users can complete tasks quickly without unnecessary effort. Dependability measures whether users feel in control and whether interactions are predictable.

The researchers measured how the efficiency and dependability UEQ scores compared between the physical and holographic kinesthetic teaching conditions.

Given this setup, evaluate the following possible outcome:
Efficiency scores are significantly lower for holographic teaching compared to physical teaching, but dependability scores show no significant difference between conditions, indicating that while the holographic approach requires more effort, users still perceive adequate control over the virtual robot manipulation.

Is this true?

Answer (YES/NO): NO